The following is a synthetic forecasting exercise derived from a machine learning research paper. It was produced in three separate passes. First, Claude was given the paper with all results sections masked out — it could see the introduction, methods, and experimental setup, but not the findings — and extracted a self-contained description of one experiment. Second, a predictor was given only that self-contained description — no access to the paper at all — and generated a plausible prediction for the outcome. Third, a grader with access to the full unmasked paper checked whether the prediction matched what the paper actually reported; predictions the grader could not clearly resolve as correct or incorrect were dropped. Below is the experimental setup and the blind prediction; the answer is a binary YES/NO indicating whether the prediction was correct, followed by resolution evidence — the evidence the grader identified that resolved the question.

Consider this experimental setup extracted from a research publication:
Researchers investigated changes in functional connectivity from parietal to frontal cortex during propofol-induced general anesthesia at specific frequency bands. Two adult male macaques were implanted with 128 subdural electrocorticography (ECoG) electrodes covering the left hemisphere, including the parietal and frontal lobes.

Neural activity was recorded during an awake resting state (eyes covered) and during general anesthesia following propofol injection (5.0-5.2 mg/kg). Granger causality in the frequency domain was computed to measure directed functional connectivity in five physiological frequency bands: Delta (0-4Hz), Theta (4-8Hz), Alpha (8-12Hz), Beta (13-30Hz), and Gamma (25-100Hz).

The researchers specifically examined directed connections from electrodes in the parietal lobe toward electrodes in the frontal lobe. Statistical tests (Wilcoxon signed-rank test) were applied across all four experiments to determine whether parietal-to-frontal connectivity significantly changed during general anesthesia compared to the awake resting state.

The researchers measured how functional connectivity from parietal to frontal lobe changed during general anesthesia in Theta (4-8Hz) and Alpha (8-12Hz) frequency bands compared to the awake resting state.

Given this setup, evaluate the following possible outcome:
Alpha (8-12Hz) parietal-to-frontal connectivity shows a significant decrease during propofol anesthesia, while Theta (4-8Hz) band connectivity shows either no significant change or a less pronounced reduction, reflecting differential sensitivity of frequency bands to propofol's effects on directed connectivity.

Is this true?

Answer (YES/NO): NO